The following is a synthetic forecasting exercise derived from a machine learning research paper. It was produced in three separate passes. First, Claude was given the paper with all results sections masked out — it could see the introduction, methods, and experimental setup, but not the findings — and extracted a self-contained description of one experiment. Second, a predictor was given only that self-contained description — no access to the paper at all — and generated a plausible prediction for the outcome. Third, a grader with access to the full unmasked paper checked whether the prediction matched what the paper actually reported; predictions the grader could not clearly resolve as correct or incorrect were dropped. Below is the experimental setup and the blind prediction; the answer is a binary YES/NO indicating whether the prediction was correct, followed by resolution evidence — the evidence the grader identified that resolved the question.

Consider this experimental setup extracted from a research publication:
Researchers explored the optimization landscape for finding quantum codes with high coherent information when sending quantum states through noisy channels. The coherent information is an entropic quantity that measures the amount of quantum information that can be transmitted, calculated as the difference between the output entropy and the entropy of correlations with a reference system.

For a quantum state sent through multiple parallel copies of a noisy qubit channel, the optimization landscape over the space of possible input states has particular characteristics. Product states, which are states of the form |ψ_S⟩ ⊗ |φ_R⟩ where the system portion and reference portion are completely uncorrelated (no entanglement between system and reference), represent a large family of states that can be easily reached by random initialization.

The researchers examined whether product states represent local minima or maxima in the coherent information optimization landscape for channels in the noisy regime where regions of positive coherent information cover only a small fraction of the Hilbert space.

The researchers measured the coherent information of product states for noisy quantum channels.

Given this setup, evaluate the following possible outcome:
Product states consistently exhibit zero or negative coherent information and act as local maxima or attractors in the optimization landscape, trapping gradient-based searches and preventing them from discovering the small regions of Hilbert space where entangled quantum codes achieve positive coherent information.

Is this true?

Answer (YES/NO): NO